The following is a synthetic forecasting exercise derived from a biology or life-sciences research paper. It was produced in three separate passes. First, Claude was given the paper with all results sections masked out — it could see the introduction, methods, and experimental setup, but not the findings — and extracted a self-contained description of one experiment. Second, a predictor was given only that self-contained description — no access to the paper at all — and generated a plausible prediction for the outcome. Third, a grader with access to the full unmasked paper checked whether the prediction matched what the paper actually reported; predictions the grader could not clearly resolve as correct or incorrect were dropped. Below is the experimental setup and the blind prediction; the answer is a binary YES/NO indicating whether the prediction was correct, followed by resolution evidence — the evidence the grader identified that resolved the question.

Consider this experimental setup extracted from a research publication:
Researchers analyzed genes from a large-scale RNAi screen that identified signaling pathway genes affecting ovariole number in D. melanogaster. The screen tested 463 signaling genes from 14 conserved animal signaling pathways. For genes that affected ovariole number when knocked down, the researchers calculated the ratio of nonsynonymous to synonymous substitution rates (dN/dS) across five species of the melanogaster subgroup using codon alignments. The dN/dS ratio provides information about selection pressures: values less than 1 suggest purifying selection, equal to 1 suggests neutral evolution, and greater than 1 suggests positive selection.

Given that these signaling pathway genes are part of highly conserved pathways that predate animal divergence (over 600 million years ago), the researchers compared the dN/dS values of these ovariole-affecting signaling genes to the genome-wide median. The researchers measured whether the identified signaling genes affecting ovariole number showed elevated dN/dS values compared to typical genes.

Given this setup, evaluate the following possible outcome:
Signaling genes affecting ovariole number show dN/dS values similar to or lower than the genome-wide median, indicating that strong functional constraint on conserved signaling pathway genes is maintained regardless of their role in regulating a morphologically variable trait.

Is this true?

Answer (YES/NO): YES